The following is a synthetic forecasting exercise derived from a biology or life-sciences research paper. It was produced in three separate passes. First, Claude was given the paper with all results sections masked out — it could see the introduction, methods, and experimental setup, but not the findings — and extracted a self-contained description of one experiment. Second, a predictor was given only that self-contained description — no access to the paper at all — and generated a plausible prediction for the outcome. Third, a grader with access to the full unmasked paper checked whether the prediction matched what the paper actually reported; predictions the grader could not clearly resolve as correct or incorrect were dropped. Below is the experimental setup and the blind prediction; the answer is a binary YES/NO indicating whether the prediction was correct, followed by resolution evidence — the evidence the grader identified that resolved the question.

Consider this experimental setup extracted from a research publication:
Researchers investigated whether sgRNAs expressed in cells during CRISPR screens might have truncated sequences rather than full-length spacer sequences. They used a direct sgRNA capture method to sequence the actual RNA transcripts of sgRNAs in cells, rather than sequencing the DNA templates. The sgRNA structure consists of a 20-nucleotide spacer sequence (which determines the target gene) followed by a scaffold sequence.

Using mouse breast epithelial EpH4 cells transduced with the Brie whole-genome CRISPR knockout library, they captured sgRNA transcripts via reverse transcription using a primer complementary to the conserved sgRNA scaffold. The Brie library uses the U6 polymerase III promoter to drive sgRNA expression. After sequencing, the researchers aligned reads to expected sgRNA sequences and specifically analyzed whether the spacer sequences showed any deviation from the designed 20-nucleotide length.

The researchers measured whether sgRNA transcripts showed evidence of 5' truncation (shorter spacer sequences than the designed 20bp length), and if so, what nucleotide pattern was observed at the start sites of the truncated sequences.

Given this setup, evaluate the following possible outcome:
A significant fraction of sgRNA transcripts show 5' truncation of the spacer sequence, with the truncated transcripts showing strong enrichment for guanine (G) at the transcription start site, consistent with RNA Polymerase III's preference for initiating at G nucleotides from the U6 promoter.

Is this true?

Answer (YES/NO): YES